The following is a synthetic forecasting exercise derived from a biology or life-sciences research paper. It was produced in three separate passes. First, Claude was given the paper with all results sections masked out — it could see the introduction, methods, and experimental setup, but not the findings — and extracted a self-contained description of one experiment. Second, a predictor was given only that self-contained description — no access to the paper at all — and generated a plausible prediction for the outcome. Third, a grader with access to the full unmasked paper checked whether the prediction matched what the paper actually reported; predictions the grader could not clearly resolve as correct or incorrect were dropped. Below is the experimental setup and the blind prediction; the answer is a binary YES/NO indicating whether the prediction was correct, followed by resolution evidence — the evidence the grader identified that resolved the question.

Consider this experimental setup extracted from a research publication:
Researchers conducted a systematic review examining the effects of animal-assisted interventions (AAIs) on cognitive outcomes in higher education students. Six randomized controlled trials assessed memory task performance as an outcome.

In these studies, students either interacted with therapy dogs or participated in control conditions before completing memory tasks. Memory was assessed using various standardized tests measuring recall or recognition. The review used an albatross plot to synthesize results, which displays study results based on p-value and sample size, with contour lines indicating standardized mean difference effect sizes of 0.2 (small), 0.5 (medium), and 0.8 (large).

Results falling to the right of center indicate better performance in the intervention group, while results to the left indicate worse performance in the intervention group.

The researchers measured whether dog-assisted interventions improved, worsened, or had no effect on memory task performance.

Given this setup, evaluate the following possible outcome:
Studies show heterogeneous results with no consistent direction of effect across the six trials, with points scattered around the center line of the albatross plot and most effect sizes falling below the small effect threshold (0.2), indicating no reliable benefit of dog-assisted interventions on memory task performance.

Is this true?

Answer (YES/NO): NO